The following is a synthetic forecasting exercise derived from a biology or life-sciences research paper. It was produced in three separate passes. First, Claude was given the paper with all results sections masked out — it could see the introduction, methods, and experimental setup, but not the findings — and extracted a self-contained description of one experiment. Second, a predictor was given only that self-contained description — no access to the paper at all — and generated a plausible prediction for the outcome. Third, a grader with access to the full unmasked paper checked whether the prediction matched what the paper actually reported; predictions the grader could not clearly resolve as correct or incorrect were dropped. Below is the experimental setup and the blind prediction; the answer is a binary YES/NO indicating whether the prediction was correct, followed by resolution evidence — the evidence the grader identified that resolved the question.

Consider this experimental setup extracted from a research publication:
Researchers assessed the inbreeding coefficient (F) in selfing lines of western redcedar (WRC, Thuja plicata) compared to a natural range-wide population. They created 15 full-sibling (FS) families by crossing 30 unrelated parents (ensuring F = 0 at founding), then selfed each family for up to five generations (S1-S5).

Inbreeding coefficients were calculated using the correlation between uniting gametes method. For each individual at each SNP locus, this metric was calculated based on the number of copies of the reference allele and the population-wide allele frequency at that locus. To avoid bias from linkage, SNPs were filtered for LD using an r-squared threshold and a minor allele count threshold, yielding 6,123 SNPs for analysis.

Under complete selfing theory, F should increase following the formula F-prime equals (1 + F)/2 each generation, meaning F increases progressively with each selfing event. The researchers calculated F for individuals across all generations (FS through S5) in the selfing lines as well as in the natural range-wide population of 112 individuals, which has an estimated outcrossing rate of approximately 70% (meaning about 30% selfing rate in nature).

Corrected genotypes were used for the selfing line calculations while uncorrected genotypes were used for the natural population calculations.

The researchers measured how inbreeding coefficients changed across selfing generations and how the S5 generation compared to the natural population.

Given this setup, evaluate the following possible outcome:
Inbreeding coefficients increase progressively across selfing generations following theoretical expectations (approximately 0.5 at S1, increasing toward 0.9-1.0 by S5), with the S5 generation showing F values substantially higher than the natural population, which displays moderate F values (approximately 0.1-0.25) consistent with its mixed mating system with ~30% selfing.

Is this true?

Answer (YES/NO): NO